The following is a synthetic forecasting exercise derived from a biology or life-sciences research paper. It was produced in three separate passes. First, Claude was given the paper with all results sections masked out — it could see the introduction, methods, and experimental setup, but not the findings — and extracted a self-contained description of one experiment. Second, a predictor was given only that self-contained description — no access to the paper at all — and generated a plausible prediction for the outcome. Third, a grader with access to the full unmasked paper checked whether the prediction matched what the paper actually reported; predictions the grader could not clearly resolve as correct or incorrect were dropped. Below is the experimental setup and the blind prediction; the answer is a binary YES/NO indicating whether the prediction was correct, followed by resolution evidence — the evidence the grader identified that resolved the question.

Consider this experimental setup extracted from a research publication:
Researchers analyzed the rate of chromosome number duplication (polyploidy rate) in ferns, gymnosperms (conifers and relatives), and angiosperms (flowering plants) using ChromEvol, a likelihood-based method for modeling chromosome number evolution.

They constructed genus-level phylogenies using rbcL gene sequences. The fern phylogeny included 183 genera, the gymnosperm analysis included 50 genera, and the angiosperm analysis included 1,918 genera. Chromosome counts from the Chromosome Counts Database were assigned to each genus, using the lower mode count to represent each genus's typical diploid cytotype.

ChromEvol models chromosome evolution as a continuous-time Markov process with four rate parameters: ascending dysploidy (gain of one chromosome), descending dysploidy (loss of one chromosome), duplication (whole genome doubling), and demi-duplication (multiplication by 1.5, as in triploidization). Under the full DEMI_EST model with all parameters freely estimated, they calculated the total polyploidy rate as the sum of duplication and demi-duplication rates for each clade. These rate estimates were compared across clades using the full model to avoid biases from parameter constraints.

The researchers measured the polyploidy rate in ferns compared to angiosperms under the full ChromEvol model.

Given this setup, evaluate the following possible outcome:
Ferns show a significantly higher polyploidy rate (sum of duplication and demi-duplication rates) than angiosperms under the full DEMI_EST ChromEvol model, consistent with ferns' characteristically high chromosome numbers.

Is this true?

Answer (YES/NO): NO